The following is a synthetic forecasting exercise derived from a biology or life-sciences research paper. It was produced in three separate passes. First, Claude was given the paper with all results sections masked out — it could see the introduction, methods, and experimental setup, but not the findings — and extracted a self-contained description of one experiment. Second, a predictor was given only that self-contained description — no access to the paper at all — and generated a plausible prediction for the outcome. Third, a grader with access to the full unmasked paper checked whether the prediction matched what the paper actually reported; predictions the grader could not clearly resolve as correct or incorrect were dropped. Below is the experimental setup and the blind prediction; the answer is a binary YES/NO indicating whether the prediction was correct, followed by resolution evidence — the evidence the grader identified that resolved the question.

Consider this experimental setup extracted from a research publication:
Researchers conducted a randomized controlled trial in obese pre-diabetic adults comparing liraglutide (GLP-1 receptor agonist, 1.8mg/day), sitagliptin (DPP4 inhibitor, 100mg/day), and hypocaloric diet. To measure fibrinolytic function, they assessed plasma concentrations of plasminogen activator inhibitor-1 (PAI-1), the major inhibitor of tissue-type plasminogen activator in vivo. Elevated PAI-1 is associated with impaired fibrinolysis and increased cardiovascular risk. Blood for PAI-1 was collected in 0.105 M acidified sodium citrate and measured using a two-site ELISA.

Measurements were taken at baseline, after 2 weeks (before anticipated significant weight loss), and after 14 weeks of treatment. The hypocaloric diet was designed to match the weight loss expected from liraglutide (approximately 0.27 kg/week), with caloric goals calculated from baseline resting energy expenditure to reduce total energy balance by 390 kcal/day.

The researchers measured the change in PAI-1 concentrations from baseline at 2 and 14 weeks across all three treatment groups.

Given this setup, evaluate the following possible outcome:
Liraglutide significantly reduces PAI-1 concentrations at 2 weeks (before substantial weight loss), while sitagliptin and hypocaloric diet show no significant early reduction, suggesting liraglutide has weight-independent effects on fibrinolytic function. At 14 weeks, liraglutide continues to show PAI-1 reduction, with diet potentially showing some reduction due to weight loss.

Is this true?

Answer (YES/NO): YES